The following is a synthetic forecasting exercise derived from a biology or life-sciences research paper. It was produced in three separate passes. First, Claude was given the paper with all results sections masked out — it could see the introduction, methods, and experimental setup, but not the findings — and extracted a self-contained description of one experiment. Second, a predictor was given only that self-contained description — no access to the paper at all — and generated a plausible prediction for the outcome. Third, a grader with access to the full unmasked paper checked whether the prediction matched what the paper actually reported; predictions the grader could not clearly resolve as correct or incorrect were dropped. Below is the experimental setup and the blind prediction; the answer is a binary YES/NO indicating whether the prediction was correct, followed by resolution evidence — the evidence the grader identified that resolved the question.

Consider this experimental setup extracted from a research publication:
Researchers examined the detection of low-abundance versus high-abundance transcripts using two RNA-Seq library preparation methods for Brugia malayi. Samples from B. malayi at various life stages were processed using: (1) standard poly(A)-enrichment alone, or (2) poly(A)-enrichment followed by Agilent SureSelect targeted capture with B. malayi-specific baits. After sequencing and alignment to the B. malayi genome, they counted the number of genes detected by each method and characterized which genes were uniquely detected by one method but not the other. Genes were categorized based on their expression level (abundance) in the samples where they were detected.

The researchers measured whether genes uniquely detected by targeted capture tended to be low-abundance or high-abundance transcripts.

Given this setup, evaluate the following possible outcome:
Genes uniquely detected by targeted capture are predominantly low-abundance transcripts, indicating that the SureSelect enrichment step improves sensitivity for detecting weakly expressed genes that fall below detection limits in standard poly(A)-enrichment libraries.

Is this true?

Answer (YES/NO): YES